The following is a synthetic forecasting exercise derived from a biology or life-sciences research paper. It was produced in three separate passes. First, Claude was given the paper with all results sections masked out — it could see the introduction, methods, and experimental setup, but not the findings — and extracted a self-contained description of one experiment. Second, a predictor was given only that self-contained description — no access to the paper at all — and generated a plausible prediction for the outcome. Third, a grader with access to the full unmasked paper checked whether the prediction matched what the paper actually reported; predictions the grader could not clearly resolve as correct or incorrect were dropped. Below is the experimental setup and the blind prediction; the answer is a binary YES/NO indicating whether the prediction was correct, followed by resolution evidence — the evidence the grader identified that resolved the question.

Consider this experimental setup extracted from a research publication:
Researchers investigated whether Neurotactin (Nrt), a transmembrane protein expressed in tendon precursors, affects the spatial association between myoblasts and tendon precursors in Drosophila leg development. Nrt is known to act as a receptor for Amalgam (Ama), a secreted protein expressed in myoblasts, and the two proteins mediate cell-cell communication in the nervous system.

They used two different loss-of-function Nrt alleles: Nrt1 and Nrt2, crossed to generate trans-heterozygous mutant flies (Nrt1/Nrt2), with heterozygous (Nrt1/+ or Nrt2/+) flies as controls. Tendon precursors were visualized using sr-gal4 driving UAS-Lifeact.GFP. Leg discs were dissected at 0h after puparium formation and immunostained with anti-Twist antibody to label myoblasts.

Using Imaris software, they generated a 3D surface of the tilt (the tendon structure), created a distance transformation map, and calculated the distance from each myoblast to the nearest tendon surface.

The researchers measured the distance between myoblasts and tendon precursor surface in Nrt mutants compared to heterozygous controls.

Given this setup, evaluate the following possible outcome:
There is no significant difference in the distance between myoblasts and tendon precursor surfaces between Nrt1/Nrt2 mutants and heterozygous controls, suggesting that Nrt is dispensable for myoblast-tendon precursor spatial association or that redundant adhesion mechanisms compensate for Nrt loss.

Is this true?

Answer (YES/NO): NO